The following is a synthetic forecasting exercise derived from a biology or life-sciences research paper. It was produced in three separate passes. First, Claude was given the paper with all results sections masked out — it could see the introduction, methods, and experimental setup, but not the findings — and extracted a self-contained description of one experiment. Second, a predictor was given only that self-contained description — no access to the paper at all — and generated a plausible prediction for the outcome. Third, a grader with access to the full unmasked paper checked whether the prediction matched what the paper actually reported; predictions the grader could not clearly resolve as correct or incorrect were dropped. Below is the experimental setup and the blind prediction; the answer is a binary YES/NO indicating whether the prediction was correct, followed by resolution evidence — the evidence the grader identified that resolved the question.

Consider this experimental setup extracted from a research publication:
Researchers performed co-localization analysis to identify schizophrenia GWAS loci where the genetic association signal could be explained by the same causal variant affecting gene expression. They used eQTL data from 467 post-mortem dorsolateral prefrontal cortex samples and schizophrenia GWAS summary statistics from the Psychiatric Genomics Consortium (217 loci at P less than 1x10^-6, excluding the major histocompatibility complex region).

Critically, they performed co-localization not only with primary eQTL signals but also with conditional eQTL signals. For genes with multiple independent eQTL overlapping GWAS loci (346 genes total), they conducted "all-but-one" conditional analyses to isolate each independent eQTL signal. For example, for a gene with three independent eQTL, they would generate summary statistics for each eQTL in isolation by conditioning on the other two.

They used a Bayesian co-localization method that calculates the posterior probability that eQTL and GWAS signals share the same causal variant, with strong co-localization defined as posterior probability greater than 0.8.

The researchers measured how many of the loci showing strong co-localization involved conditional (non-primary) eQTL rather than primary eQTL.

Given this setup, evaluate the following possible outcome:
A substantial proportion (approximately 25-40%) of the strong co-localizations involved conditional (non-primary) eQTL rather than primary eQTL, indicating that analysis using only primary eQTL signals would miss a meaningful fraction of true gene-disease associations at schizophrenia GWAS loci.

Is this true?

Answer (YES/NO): NO